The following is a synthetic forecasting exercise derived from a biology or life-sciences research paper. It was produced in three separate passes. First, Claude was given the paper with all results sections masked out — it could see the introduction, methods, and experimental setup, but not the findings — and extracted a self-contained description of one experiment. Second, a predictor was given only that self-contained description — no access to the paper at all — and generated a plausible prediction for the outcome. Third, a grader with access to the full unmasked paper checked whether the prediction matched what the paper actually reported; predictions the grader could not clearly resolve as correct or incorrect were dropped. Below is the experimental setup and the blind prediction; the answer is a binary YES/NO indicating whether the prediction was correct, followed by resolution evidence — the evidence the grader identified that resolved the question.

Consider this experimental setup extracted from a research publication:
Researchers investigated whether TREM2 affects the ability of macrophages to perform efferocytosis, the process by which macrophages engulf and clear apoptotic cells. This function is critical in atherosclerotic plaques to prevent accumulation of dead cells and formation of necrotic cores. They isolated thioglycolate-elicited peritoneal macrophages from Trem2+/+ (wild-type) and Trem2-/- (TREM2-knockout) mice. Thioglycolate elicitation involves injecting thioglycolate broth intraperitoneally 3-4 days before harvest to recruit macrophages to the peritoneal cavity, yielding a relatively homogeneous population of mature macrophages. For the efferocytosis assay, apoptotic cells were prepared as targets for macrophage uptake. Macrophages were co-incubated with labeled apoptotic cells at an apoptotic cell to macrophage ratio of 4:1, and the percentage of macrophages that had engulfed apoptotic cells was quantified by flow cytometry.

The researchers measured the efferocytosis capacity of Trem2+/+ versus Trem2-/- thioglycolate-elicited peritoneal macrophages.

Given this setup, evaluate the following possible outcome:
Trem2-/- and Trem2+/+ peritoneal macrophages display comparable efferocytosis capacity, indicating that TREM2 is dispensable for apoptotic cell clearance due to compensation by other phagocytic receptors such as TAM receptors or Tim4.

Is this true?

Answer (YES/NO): NO